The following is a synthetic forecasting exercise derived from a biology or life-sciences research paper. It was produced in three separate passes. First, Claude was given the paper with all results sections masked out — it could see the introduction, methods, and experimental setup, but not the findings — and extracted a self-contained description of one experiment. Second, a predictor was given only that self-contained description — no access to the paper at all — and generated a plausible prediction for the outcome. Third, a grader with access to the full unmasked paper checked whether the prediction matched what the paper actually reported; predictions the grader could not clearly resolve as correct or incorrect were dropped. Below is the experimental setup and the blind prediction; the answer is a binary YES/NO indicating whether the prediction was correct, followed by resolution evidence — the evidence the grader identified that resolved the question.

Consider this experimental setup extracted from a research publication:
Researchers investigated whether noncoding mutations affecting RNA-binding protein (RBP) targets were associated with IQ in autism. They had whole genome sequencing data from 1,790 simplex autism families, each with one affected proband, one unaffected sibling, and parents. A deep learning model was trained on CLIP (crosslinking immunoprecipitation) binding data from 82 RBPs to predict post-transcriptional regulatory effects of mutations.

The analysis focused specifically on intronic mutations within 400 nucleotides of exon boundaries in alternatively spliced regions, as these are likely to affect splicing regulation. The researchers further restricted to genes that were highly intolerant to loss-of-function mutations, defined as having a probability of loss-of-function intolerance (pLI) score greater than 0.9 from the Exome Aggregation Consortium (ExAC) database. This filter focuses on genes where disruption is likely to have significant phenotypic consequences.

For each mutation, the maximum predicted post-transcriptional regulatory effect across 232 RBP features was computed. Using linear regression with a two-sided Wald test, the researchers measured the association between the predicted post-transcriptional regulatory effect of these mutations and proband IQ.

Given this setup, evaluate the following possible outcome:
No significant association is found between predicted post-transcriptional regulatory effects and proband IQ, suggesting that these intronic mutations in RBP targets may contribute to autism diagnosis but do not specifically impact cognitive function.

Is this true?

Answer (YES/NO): NO